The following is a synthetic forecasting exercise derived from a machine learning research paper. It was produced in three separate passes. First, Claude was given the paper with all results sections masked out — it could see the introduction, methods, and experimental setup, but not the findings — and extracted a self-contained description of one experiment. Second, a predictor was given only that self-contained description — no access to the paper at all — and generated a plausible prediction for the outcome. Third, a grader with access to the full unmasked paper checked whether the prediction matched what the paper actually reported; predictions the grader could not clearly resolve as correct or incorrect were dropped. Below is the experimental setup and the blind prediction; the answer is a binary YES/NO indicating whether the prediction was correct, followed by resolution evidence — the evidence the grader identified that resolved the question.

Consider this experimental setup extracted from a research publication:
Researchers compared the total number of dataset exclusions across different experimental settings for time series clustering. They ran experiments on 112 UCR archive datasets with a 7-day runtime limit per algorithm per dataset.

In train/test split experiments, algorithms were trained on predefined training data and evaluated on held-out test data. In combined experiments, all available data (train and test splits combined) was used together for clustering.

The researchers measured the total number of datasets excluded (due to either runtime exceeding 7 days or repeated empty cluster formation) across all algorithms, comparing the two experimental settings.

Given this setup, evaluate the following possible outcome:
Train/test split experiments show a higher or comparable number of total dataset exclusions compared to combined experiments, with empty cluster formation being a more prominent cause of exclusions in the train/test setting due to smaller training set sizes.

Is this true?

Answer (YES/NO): NO